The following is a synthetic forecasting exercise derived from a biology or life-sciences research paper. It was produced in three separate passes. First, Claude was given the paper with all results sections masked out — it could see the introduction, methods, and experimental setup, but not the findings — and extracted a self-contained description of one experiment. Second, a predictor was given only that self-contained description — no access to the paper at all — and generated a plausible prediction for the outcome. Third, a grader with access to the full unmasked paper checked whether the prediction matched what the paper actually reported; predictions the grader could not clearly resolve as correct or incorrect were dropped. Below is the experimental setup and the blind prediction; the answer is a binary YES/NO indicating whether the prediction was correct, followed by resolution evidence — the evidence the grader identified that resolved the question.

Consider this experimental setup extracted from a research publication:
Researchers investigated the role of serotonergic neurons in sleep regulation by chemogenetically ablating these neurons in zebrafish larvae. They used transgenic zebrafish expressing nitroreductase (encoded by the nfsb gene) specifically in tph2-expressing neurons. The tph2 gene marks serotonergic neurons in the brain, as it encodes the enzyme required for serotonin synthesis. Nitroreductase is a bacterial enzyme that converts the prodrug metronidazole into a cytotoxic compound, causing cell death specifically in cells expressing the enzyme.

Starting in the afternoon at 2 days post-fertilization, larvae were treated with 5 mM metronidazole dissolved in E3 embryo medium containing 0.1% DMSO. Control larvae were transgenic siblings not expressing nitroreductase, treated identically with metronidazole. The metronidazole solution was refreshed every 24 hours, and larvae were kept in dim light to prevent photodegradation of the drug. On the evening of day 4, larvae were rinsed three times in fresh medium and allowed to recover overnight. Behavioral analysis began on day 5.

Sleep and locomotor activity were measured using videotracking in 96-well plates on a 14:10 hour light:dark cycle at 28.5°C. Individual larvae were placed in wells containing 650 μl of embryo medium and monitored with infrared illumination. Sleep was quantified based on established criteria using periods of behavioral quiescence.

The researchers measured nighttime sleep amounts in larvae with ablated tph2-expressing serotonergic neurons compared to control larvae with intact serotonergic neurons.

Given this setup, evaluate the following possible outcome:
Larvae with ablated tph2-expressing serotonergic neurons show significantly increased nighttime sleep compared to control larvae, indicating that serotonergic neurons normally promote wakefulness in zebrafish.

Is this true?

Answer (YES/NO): NO